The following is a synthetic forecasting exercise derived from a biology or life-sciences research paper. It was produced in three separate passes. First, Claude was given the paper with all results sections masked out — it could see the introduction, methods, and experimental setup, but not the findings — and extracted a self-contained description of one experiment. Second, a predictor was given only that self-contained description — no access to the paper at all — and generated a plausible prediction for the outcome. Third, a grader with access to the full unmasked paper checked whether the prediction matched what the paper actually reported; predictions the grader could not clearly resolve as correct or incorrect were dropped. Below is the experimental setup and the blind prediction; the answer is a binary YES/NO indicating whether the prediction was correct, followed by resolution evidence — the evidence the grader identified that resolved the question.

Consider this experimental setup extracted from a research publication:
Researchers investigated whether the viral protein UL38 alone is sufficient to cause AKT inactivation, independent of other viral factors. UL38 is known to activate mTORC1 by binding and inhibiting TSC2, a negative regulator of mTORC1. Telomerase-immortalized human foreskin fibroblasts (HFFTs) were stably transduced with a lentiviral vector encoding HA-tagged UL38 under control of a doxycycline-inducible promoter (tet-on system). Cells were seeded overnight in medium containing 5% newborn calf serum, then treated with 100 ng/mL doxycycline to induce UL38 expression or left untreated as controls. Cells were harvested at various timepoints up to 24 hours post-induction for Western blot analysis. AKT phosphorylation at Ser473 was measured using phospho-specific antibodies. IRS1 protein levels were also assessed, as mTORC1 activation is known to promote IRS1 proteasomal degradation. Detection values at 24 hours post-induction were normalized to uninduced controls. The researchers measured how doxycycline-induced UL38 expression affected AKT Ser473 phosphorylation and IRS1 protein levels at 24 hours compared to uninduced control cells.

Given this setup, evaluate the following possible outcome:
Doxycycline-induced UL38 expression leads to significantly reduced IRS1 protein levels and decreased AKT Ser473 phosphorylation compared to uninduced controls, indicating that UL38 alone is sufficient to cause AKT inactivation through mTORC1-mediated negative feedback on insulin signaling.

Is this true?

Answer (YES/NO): YES